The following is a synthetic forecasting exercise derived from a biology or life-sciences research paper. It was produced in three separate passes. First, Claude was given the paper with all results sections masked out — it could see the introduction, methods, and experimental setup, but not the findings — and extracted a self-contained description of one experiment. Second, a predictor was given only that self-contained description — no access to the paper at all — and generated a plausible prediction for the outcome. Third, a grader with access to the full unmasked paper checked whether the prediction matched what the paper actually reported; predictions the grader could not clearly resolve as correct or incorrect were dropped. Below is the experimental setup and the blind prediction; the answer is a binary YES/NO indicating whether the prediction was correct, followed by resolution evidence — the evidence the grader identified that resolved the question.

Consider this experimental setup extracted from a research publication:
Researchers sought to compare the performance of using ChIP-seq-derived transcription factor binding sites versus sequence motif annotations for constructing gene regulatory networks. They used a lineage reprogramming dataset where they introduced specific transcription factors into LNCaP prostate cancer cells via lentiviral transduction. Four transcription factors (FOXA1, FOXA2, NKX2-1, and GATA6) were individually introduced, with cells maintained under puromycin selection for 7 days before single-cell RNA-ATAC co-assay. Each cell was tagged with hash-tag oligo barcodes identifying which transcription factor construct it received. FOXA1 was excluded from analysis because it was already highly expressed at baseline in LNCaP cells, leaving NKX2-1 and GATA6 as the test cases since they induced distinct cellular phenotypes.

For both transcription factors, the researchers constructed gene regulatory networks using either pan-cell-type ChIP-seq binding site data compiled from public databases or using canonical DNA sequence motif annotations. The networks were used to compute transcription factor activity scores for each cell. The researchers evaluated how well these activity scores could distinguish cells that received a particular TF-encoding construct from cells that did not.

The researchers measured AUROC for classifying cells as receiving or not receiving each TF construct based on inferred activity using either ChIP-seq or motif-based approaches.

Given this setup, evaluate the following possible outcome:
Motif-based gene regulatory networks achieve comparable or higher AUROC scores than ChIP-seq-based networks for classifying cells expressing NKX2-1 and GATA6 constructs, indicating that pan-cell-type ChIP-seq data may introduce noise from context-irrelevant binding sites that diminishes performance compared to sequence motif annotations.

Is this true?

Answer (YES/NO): NO